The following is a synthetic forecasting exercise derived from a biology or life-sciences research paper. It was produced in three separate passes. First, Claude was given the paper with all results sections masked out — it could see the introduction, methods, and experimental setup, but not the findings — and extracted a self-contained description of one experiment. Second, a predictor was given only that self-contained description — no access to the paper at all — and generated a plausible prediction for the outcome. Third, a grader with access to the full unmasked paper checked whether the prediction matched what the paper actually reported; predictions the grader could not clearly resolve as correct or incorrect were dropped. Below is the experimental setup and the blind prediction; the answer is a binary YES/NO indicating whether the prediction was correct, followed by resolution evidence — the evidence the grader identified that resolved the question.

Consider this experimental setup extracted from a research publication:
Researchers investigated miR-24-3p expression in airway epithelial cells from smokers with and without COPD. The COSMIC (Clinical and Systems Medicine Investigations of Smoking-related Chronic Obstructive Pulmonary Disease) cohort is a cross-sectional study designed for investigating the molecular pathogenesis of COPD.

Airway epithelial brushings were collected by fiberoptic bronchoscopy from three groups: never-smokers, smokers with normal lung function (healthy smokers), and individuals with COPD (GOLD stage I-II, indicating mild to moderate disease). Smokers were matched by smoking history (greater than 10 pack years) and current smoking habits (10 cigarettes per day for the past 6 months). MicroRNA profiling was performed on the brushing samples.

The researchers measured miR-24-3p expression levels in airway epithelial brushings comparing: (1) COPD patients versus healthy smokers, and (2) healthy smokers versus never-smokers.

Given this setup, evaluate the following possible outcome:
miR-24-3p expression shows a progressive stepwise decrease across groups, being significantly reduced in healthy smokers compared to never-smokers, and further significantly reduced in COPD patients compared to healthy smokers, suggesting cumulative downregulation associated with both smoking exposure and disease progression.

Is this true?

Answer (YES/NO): NO